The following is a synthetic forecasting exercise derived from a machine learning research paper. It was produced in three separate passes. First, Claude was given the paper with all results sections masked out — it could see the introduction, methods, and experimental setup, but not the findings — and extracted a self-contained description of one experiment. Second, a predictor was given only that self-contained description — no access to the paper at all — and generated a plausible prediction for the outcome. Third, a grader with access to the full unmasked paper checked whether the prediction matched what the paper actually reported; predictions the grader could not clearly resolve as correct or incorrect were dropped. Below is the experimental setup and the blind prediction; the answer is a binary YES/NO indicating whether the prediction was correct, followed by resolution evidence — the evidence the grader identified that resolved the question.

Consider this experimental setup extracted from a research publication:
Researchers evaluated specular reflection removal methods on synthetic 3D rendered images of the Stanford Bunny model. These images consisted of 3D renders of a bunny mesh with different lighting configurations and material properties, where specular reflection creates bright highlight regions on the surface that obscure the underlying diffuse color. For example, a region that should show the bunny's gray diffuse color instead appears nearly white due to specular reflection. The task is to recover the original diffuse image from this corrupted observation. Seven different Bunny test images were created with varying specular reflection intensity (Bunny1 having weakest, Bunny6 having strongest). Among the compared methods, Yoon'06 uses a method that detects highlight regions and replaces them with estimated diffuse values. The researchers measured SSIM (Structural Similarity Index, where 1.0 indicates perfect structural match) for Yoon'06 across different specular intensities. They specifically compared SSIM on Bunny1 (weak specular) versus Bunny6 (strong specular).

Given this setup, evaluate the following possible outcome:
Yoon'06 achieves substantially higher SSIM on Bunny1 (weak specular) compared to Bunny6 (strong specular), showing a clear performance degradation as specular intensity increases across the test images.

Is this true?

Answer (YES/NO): YES